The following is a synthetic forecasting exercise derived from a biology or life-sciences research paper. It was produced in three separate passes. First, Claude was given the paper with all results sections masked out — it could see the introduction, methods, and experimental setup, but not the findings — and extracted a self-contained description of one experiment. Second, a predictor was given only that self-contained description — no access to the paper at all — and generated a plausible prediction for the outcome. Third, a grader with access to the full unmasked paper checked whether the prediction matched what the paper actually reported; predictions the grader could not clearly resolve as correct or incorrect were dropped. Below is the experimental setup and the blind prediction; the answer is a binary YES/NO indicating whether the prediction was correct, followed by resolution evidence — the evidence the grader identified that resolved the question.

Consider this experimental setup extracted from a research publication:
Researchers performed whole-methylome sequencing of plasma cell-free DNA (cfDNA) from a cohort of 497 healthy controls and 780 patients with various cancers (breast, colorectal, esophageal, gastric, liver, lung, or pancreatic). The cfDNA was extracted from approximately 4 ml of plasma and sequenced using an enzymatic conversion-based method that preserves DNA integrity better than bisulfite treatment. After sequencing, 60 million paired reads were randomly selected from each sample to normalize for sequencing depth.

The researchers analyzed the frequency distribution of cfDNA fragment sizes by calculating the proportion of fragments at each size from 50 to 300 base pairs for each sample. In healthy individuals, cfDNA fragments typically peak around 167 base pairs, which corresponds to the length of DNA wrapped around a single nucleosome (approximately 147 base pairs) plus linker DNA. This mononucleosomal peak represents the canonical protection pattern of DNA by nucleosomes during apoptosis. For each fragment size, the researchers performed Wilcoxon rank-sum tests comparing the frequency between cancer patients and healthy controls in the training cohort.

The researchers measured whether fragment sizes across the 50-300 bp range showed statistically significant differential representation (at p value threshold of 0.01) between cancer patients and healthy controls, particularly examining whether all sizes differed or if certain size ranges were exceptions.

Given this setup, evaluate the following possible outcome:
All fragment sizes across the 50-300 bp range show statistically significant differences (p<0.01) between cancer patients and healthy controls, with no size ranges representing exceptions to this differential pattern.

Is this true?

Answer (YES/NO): NO